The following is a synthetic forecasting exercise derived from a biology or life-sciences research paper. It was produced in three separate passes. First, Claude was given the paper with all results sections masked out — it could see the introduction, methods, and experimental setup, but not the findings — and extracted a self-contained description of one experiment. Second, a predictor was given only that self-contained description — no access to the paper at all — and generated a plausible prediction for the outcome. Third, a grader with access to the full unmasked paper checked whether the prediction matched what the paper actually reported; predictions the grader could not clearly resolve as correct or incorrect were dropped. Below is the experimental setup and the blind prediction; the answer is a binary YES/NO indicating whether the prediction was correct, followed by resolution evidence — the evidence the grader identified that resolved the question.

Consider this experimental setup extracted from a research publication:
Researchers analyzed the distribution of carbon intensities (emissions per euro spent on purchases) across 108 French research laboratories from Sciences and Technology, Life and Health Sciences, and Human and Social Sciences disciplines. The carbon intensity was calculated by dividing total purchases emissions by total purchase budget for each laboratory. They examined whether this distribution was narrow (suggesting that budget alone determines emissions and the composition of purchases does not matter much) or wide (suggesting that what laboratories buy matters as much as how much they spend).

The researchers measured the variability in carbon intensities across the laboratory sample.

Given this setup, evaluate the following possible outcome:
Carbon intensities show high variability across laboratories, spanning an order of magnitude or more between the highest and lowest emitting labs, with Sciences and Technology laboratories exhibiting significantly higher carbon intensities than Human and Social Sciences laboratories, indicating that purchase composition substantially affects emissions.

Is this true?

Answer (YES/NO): NO